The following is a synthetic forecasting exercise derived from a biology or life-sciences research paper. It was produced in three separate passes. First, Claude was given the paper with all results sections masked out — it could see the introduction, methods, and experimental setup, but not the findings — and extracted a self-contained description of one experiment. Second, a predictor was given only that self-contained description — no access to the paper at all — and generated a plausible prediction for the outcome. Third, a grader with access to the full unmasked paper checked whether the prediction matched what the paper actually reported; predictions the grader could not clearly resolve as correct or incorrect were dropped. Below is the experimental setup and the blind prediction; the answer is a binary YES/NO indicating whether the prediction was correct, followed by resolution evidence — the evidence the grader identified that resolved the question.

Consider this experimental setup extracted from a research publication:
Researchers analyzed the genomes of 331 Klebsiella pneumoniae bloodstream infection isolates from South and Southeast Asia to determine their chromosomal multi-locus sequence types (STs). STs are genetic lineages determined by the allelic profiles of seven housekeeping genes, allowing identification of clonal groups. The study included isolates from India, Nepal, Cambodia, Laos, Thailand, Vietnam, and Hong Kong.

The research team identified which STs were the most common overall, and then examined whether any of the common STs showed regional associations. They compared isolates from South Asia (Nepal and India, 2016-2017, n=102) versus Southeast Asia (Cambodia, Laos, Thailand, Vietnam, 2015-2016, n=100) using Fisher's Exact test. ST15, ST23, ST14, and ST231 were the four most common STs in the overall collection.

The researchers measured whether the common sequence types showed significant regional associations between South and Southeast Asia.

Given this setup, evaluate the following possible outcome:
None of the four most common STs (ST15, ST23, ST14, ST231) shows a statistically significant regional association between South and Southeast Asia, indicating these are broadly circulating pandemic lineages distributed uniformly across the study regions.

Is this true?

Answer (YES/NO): NO